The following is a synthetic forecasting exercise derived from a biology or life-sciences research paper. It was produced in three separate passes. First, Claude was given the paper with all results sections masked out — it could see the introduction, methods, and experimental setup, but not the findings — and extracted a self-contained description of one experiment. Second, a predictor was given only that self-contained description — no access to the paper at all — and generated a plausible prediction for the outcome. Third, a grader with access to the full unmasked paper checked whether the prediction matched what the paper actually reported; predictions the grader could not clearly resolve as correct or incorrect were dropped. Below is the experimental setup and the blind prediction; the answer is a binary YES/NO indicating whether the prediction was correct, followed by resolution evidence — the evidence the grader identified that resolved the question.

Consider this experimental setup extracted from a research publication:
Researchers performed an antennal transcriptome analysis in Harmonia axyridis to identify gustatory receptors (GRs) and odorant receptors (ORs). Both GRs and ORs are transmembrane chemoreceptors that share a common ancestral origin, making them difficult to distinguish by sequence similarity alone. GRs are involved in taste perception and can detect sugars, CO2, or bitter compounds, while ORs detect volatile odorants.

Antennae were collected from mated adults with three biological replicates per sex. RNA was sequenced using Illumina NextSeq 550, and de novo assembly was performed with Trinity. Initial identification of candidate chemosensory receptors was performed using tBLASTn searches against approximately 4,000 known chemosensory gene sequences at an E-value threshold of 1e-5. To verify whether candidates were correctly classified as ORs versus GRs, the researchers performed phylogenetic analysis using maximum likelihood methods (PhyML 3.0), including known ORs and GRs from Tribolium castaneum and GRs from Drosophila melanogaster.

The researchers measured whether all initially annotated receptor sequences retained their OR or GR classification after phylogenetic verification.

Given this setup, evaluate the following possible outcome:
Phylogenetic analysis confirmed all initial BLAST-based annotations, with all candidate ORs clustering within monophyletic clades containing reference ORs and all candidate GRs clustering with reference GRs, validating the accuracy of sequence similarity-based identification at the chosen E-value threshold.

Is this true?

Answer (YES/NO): NO